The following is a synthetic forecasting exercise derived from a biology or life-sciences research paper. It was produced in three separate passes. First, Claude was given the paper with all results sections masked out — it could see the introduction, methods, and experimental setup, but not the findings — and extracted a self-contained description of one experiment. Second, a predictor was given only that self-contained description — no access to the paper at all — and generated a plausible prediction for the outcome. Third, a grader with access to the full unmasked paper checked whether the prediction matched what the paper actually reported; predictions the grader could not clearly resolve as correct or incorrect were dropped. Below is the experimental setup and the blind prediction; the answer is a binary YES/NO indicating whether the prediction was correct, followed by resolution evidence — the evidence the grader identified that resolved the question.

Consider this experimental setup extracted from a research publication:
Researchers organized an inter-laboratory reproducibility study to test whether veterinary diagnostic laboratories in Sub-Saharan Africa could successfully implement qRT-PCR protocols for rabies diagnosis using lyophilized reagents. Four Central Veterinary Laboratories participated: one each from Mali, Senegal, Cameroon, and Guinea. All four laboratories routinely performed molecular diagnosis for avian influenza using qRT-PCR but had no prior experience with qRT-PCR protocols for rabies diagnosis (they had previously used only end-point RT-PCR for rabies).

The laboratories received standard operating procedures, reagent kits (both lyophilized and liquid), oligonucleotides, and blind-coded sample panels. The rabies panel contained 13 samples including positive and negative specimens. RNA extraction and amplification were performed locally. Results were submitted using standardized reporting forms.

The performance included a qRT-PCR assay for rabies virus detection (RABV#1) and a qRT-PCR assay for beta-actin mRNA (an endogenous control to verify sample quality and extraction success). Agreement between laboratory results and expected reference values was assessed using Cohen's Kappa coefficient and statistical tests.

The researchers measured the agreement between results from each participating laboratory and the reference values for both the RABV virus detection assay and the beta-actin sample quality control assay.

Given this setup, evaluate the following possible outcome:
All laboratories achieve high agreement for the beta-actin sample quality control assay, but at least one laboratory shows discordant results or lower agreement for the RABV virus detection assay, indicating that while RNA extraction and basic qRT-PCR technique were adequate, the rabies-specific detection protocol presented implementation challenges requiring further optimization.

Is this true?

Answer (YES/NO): NO